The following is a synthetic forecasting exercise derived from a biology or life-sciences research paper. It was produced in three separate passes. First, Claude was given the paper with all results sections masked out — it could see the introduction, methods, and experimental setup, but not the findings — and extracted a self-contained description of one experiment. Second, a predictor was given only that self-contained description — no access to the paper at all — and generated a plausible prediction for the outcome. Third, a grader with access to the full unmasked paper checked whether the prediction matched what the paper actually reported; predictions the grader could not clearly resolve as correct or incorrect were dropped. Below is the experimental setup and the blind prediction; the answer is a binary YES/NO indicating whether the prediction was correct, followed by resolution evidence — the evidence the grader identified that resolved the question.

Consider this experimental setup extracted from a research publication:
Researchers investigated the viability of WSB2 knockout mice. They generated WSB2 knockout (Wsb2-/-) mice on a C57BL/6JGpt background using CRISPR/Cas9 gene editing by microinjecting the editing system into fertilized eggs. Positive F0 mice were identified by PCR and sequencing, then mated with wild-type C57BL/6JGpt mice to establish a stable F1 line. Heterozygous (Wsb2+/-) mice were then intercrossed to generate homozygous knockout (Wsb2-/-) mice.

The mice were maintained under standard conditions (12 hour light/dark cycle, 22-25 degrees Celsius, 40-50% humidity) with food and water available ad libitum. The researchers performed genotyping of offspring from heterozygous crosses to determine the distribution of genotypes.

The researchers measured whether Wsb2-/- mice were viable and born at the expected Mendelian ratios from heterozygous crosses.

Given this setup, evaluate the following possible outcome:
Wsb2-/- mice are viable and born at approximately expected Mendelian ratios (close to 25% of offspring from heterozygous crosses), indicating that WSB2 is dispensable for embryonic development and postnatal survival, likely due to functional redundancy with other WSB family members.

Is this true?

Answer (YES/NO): YES